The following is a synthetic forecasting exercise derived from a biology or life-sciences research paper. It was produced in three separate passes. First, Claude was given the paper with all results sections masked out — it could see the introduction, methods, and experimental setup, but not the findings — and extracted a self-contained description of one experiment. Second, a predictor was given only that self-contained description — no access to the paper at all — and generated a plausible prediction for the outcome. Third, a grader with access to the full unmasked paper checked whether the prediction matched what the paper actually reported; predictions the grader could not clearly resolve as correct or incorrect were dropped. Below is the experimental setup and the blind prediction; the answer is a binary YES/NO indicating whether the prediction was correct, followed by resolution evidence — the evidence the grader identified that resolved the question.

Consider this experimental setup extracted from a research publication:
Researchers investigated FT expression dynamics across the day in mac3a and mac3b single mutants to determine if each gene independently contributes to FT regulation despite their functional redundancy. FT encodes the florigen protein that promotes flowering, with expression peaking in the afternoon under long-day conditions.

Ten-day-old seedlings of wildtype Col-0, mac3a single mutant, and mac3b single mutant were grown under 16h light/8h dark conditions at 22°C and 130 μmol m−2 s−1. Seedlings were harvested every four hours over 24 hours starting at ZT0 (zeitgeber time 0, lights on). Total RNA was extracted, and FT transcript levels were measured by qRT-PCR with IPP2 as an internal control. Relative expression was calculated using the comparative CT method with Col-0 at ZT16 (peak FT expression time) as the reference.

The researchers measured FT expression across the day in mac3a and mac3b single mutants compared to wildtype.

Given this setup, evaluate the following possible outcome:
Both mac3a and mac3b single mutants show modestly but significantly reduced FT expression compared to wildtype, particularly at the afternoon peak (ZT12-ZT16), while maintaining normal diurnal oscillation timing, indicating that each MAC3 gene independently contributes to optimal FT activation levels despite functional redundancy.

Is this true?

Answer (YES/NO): NO